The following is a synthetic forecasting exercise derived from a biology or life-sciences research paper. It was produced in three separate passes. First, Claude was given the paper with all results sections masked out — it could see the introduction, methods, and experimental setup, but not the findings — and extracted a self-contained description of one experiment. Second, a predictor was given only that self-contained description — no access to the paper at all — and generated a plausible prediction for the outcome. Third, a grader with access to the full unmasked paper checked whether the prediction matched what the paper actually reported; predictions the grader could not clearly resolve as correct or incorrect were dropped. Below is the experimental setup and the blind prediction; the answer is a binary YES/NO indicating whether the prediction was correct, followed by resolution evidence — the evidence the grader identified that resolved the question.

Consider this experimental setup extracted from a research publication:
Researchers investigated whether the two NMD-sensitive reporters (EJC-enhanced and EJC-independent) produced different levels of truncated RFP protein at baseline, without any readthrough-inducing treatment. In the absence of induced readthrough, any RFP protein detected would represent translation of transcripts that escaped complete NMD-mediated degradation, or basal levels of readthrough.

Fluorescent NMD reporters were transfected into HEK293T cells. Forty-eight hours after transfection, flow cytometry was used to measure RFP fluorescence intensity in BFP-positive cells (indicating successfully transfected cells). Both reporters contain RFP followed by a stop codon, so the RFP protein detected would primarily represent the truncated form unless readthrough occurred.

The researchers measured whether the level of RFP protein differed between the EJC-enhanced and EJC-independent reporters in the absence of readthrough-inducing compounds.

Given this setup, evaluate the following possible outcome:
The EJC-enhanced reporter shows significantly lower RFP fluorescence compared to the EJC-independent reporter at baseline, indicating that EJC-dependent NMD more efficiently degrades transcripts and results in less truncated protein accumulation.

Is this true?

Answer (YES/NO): YES